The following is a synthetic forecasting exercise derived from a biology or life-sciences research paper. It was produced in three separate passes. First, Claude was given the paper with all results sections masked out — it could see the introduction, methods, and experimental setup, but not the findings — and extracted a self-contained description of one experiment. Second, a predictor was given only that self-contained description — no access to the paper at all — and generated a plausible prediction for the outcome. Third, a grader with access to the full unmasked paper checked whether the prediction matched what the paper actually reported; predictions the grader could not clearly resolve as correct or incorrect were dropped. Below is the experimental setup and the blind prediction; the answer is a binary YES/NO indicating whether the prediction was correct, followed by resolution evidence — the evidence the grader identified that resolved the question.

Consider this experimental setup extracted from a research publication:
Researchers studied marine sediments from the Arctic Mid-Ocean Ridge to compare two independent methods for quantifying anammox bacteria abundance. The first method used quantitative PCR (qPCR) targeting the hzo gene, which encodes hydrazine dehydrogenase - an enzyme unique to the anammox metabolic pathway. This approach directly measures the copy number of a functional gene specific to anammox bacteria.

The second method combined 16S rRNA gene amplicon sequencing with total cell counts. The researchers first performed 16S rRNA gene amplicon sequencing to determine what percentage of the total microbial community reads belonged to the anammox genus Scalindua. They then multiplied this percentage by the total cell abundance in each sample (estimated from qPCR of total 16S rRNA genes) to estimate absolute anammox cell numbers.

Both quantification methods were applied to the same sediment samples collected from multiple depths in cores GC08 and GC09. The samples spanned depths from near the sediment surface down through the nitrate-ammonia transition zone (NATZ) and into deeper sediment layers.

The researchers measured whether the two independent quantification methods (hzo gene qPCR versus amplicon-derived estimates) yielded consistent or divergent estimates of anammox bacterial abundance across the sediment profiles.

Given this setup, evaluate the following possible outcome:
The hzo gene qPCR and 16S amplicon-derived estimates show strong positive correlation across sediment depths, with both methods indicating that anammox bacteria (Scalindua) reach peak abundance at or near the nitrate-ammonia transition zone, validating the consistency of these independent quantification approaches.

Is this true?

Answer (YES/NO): YES